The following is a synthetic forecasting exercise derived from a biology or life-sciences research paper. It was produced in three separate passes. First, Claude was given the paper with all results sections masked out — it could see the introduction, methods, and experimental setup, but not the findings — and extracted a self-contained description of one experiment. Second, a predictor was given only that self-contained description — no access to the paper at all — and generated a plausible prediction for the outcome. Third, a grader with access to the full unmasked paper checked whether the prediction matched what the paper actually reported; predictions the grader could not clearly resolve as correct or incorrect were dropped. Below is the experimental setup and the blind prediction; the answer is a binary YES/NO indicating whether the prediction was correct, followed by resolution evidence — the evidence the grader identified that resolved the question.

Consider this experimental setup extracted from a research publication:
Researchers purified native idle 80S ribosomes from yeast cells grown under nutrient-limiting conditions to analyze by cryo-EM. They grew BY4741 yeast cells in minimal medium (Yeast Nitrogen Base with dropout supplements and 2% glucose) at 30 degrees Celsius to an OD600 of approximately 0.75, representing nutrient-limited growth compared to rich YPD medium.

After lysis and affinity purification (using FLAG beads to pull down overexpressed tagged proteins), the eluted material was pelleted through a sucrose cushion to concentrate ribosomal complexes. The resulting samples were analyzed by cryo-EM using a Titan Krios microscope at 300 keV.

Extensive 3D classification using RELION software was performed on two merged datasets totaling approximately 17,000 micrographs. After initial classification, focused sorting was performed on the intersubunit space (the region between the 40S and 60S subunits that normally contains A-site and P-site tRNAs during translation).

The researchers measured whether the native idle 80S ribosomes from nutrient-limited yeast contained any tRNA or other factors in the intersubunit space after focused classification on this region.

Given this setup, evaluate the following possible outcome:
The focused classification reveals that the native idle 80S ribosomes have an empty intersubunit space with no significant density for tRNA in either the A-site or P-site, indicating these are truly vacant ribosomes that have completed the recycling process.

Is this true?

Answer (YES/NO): NO